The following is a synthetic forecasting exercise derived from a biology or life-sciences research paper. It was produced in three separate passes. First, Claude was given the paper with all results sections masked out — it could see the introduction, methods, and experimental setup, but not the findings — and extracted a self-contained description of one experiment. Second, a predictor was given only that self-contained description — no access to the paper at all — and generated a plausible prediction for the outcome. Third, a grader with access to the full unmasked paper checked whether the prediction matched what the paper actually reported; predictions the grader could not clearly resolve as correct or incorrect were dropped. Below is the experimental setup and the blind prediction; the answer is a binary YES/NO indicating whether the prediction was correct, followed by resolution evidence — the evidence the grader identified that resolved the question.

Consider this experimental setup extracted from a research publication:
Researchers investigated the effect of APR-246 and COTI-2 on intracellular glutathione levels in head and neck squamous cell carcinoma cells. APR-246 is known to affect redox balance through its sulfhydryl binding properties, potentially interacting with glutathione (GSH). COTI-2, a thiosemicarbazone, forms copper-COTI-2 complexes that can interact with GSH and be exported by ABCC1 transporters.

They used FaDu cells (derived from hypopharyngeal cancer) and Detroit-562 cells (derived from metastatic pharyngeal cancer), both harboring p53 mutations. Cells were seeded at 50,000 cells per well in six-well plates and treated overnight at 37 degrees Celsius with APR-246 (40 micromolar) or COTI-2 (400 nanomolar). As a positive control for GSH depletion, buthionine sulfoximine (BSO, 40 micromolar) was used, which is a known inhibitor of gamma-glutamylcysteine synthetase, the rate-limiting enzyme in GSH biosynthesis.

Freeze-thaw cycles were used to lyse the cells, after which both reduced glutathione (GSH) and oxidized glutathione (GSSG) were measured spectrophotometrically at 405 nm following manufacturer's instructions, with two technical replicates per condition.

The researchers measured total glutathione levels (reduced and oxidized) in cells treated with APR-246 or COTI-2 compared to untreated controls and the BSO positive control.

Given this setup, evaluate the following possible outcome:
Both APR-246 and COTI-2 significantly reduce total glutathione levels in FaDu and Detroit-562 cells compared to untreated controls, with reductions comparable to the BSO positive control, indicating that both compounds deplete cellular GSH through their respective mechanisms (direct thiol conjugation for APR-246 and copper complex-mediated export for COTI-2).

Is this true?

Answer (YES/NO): NO